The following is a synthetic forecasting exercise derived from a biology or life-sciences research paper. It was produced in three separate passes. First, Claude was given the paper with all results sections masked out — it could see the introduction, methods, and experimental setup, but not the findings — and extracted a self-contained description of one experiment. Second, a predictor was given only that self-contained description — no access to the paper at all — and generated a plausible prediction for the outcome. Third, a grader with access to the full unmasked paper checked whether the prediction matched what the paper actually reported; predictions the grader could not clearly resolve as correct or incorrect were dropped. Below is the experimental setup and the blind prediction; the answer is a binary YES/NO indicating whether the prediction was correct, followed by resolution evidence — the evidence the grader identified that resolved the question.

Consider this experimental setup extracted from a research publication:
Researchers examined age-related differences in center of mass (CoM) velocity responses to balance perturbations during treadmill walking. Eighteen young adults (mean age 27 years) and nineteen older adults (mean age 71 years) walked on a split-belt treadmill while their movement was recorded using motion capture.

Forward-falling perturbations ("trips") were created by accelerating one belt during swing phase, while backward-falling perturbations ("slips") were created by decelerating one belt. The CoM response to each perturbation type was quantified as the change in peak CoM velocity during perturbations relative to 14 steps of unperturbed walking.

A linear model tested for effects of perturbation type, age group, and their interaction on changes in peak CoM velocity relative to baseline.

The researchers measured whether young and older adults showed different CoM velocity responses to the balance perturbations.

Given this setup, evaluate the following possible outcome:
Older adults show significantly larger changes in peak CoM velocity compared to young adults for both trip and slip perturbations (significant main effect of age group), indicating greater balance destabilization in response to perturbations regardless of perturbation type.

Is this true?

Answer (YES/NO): NO